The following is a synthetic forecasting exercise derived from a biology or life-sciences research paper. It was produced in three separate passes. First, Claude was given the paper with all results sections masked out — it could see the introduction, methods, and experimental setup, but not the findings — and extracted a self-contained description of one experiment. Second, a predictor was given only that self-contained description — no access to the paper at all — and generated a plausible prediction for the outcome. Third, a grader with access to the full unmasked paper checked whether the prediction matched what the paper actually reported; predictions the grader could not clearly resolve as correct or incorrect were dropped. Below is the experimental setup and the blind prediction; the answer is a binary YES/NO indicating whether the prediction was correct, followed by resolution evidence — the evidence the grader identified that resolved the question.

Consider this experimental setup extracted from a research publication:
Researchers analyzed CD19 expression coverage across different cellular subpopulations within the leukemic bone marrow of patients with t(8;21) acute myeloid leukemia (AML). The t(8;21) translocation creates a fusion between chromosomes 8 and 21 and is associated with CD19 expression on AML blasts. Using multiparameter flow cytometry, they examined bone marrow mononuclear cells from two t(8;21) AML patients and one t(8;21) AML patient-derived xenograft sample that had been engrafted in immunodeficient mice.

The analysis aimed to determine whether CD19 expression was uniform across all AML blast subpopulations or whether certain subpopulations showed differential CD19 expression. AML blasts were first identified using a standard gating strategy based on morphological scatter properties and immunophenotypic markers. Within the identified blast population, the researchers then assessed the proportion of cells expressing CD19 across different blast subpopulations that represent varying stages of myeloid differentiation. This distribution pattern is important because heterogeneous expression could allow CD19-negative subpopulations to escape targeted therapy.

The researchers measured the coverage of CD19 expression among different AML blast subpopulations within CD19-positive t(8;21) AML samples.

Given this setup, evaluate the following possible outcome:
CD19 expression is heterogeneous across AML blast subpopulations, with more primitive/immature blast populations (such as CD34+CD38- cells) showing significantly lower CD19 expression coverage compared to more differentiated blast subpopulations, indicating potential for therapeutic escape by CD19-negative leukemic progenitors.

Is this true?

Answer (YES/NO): NO